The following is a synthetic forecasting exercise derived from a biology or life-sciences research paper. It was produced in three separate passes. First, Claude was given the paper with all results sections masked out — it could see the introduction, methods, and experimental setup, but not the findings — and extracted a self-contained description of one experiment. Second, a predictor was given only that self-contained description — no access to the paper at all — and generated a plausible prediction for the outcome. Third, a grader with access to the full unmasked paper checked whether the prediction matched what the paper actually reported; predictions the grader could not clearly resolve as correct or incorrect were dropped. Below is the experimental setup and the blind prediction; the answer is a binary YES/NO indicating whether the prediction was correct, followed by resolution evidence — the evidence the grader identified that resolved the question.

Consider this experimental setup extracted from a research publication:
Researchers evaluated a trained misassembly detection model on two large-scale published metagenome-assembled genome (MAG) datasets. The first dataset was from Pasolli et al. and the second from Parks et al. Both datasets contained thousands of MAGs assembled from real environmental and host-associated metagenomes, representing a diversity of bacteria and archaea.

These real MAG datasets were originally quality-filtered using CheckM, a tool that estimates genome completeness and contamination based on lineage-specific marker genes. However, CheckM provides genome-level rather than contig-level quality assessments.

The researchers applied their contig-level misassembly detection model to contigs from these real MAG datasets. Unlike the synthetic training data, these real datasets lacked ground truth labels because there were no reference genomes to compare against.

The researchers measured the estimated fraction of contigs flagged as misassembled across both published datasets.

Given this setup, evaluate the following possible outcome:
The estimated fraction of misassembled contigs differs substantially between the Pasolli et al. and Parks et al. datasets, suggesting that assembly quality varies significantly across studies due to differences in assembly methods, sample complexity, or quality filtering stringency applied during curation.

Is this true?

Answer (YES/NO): NO